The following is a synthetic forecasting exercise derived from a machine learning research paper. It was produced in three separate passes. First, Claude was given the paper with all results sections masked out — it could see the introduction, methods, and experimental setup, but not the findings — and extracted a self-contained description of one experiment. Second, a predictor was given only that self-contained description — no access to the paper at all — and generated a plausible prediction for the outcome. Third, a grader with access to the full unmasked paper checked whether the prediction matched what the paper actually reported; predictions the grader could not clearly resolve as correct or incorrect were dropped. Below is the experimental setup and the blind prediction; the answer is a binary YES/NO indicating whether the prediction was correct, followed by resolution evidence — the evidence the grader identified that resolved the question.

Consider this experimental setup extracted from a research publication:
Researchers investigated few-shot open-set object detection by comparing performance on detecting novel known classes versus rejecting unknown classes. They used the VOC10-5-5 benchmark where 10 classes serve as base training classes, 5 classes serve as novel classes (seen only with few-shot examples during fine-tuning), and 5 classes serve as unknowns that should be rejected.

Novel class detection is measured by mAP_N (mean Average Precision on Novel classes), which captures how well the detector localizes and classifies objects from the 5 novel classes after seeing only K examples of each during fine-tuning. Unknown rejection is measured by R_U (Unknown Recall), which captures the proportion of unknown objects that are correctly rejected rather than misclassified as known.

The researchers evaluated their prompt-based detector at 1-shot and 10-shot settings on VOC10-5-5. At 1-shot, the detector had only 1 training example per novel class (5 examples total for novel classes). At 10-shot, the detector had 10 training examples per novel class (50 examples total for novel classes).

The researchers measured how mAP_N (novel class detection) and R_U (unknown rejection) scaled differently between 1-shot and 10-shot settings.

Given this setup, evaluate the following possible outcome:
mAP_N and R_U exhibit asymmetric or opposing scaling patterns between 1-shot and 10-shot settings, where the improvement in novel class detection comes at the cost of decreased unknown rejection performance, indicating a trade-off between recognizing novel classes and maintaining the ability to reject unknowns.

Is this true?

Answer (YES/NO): NO